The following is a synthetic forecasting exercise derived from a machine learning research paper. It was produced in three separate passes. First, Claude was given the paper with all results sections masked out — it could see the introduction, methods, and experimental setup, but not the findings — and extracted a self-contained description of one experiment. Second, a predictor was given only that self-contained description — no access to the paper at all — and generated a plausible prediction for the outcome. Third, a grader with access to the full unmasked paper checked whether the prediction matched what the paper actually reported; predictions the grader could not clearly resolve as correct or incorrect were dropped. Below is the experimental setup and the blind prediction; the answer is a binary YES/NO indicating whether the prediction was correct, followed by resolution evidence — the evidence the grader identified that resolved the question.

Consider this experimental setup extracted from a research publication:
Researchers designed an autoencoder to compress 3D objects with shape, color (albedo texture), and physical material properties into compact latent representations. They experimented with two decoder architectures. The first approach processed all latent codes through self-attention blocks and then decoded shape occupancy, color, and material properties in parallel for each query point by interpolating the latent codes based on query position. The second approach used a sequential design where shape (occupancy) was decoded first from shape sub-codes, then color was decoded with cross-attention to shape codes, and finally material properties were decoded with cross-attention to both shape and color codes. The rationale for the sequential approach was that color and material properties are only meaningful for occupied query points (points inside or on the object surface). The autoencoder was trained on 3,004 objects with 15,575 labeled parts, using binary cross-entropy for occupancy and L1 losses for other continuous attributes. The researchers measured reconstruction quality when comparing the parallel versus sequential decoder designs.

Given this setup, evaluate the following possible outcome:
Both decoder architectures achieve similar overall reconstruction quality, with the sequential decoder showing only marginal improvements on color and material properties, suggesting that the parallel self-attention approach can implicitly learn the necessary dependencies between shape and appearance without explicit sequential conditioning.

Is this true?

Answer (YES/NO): NO